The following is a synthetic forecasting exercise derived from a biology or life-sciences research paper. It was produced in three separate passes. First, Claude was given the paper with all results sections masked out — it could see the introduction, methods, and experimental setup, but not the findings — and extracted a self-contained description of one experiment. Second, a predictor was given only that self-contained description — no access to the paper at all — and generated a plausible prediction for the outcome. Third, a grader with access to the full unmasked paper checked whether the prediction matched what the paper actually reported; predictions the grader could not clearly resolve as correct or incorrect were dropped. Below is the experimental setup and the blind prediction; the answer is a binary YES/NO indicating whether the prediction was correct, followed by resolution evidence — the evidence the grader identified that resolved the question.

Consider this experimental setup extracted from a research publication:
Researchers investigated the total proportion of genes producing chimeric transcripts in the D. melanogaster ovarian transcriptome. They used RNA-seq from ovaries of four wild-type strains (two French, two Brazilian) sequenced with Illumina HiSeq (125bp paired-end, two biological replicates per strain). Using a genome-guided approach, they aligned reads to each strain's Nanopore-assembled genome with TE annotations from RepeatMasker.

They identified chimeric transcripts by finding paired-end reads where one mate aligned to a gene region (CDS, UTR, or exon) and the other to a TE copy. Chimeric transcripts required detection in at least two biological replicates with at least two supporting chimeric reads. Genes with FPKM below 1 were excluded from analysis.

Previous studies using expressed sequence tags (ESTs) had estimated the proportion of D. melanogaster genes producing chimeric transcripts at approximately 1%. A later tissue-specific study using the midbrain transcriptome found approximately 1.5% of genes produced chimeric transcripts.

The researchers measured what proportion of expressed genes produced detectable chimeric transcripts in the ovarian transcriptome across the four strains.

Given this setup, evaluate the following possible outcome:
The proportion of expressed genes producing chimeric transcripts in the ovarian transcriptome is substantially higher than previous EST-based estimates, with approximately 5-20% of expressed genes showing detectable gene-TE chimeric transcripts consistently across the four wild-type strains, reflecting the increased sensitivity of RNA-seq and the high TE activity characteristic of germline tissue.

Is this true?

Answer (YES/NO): YES